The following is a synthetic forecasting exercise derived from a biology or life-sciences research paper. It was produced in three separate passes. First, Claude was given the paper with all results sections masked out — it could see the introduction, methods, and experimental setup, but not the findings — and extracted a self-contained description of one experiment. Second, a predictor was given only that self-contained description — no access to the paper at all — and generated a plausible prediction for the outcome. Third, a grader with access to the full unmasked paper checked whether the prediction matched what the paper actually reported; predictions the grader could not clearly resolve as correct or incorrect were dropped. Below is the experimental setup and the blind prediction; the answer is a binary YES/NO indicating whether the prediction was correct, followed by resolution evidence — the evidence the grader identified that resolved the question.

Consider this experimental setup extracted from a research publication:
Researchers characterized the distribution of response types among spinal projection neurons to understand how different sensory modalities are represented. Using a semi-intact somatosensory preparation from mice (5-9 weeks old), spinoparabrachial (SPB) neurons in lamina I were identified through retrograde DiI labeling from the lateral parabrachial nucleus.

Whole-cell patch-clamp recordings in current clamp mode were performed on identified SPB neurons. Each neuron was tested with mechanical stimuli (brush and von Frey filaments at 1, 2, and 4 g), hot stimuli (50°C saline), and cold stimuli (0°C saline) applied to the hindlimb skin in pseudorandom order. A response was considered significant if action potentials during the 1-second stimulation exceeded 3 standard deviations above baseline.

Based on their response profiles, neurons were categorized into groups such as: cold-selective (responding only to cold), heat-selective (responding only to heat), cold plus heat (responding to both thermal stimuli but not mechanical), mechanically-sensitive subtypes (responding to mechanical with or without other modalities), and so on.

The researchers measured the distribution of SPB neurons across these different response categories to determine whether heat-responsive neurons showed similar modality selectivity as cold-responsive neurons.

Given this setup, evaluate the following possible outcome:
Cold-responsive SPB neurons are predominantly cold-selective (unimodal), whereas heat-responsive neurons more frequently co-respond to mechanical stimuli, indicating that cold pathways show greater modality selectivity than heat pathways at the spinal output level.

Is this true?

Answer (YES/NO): YES